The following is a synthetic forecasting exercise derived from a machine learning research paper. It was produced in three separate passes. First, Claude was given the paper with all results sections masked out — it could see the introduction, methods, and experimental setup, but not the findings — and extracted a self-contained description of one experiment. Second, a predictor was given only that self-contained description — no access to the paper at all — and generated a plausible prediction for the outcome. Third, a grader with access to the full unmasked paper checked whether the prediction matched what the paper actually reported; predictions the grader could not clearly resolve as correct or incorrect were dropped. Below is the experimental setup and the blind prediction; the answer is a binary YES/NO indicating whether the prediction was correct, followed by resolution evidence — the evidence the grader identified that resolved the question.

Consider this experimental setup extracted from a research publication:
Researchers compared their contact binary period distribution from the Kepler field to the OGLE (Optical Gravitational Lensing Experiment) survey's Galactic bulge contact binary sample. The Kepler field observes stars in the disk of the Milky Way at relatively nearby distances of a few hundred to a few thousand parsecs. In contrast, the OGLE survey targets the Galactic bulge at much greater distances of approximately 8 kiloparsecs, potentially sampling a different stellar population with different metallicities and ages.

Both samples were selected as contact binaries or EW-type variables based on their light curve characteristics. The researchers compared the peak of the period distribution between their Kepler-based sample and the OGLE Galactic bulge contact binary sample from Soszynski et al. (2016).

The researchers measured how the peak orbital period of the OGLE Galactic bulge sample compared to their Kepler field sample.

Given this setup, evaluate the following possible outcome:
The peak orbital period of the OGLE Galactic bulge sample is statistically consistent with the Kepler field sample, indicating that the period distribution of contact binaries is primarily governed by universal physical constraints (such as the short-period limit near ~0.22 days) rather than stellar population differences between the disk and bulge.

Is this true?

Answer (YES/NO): NO